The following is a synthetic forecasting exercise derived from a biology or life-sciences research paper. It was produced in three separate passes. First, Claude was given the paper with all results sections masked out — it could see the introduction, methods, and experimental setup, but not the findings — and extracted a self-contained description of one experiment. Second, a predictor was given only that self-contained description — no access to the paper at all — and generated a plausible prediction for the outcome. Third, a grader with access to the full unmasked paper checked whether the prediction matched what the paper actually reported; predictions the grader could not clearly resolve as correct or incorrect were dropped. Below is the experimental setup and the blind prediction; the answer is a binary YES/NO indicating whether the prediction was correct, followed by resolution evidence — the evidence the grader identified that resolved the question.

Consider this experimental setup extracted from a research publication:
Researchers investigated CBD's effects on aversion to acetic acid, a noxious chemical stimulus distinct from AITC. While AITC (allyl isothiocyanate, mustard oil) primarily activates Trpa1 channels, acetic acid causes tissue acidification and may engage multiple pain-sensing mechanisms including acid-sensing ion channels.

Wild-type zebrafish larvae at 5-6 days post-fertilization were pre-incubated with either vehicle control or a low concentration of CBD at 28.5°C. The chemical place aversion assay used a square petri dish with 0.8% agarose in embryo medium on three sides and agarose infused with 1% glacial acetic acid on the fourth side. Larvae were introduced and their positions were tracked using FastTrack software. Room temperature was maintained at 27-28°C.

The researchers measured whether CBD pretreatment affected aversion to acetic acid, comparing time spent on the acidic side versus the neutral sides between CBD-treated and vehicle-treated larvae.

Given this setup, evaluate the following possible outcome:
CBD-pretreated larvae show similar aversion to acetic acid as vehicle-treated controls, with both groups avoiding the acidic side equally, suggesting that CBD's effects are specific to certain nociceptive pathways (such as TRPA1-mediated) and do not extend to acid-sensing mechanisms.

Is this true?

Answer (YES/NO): NO